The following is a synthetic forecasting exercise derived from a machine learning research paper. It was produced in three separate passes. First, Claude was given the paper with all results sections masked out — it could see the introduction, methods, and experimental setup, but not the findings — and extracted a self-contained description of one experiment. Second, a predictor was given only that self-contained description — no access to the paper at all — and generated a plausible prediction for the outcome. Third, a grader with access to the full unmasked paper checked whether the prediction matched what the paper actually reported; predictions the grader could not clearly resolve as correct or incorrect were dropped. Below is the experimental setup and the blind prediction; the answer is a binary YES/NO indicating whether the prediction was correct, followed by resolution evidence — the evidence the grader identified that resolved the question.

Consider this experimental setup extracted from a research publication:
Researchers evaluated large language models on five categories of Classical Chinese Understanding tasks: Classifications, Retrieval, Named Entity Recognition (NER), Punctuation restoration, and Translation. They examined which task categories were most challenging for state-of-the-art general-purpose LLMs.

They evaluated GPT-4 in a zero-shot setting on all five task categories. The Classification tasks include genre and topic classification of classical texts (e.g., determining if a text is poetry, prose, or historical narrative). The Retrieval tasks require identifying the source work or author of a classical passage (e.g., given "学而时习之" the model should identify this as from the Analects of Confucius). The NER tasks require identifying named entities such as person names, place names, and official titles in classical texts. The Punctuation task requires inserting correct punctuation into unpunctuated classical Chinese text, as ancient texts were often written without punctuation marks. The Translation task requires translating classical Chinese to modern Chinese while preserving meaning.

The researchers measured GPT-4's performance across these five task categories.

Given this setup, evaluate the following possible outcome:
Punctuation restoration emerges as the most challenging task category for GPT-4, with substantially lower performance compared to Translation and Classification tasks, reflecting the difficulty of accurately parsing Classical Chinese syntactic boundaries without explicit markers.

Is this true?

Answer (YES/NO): NO